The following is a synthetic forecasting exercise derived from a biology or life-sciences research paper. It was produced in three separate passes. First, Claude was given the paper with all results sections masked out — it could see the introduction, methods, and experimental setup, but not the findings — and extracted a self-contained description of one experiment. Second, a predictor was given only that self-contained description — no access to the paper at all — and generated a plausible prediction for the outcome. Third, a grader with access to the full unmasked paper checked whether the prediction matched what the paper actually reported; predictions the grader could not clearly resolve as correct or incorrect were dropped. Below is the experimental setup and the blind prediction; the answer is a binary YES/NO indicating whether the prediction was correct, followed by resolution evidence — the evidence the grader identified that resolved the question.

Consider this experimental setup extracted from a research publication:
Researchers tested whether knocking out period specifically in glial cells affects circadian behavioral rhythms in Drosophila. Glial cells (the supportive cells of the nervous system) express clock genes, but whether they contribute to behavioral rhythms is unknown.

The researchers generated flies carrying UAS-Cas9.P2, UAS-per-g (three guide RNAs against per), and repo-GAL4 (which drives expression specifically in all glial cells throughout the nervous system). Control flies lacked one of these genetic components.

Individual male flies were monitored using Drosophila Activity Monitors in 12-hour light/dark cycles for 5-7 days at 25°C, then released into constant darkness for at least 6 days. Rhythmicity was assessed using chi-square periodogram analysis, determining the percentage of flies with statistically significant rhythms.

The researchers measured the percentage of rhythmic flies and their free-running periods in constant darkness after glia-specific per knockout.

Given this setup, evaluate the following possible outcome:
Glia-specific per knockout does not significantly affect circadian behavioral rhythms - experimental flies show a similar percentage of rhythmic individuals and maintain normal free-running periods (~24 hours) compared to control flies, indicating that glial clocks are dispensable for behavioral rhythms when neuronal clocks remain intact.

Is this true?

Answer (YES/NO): YES